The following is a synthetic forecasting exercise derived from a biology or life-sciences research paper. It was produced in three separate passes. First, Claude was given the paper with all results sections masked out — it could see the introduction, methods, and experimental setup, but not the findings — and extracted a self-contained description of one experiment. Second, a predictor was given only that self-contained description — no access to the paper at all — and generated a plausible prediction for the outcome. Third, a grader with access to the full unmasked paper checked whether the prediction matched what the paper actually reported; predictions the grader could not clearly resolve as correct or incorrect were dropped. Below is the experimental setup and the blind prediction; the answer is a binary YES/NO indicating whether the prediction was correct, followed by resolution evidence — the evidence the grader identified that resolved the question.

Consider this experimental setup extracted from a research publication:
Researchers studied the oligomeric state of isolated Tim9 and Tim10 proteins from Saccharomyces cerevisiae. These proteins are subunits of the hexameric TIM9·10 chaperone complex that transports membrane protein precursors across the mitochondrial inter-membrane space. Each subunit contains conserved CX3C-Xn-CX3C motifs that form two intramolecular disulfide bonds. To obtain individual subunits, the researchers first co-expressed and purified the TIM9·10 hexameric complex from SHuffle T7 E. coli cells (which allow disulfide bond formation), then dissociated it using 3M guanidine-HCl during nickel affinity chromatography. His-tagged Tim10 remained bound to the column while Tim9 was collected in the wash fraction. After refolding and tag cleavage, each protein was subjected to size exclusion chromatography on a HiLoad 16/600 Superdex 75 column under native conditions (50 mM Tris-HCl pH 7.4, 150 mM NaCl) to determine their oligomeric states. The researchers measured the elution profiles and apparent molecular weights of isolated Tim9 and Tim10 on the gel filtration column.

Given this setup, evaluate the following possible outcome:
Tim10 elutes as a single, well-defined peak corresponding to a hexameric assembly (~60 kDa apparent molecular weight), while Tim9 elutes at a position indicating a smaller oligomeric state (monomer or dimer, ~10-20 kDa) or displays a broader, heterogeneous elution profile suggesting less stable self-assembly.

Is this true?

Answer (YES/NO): NO